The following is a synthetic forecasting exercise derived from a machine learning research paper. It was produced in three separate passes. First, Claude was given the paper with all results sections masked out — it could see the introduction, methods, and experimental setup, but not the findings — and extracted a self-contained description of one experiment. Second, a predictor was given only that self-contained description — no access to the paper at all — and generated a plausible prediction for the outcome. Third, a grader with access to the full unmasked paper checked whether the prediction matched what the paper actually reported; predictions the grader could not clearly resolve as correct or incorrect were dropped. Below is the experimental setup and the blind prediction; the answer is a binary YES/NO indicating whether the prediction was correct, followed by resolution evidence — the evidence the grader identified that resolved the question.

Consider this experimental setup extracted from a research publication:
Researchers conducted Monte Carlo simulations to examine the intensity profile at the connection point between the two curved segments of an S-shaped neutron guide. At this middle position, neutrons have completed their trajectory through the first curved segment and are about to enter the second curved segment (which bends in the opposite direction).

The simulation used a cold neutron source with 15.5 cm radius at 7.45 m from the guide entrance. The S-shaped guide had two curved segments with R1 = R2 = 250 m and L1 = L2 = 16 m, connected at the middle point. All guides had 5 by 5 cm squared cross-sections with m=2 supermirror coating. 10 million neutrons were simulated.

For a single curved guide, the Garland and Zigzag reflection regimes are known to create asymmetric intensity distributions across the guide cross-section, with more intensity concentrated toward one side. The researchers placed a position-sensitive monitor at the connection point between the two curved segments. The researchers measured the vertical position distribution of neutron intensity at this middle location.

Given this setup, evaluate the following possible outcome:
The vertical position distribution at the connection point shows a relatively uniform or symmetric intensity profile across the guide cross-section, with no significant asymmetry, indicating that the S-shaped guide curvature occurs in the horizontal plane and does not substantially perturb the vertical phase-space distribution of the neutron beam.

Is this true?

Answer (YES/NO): NO